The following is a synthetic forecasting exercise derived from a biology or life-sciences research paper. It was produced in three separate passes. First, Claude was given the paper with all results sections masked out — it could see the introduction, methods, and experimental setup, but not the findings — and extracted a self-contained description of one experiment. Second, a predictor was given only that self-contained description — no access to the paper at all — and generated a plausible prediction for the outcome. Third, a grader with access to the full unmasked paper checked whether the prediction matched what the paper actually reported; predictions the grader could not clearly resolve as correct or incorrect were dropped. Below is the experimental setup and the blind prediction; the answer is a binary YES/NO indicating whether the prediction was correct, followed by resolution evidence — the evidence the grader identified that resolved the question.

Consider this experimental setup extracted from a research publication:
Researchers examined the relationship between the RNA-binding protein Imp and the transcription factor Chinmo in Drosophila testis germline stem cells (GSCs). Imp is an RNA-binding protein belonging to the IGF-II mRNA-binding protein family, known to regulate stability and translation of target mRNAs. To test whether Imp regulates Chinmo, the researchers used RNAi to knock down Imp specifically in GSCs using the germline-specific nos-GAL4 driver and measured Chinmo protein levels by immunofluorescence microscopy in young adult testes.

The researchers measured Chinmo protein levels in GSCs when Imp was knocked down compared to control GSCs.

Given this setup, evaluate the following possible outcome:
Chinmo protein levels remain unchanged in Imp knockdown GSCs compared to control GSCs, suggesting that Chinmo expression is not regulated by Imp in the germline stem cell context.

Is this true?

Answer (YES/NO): NO